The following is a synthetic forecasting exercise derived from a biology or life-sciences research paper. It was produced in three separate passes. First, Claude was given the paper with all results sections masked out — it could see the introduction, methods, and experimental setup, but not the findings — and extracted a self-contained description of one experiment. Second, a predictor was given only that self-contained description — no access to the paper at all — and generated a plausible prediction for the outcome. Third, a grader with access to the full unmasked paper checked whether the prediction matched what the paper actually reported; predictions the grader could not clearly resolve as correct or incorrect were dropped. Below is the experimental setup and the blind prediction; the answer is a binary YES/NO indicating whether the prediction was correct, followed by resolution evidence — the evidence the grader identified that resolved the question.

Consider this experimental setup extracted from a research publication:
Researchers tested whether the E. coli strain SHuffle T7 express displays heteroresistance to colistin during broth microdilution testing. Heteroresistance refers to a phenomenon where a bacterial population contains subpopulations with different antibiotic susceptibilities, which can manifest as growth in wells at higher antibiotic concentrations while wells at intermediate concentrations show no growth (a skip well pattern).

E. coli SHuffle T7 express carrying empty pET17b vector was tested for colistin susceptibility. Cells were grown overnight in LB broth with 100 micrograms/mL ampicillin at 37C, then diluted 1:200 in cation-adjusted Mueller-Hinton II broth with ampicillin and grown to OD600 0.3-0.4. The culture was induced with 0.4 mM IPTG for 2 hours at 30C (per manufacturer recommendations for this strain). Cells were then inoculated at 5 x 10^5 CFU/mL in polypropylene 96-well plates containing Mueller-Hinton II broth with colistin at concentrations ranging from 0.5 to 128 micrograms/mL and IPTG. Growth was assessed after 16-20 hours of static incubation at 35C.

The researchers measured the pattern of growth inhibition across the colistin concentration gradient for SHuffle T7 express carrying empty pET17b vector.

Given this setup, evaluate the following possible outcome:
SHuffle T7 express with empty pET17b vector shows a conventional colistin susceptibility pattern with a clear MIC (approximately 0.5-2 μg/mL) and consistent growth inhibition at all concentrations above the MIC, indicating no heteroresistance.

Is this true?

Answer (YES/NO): NO